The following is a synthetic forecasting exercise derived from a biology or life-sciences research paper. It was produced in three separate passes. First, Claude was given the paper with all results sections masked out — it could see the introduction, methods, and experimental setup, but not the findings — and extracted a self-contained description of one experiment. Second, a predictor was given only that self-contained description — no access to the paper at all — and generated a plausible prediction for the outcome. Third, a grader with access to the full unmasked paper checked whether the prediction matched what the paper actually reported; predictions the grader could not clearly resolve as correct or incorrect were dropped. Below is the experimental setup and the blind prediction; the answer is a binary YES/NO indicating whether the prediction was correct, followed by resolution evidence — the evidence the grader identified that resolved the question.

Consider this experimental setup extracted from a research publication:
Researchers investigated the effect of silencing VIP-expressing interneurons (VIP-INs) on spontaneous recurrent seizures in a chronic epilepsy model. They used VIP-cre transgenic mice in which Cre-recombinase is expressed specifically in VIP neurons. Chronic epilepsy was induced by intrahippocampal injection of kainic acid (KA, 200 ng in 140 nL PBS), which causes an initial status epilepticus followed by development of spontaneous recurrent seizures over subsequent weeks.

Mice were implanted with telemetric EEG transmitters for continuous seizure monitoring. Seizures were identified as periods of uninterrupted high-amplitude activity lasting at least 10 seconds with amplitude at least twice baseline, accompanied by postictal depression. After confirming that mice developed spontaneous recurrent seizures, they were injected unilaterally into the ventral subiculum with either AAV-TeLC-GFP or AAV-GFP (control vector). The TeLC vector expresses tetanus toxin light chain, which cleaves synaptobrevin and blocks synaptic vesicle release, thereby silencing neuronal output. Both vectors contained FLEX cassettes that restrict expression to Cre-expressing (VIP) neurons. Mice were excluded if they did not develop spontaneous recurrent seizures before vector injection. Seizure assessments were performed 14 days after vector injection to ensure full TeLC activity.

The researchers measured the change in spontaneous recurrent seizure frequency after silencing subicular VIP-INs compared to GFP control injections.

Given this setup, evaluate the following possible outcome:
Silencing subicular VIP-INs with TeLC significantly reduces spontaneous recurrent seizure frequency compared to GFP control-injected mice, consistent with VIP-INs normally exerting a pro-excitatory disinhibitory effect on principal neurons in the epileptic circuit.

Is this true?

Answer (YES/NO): YES